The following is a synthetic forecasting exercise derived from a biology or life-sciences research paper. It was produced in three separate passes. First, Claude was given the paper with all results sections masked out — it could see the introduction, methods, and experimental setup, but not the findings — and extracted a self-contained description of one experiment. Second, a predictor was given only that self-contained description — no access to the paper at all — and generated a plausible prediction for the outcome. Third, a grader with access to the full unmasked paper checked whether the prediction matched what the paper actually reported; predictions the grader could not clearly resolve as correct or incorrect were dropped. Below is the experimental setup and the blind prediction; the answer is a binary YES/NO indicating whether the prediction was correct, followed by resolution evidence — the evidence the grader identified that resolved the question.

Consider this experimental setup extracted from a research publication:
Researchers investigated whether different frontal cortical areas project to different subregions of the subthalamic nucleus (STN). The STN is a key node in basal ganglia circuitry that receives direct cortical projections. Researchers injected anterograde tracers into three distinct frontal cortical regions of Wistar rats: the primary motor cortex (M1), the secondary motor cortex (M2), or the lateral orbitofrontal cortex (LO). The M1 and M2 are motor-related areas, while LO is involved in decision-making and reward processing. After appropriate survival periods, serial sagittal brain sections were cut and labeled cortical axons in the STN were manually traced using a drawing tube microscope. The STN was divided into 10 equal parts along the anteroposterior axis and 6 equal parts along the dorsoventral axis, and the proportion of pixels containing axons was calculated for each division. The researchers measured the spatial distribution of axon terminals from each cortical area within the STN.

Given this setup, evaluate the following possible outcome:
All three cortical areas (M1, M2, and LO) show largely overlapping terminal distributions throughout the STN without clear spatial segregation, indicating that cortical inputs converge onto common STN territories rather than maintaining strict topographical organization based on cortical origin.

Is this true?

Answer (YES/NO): NO